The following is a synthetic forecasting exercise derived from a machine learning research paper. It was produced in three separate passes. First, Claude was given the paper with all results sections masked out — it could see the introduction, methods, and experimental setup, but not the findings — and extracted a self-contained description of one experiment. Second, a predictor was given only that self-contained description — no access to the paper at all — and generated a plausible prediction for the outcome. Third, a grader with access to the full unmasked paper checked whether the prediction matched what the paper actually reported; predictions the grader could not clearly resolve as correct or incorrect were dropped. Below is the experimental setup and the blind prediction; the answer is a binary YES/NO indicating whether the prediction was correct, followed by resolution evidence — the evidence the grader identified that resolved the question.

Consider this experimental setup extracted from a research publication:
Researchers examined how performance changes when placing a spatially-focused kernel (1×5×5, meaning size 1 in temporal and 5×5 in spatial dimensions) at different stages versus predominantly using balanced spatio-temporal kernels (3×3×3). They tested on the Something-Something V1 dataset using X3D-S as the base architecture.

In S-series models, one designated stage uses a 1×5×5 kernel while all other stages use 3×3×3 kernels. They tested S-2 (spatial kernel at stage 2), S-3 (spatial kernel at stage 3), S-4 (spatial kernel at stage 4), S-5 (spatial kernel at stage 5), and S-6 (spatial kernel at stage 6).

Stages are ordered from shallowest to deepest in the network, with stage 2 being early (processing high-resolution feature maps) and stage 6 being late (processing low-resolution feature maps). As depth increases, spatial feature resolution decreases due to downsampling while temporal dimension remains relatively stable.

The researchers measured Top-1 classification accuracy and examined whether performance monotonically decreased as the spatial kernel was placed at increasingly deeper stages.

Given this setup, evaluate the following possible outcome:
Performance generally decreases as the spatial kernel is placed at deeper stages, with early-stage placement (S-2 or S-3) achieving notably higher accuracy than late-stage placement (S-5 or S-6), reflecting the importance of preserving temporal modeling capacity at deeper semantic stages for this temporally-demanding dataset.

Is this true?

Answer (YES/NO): YES